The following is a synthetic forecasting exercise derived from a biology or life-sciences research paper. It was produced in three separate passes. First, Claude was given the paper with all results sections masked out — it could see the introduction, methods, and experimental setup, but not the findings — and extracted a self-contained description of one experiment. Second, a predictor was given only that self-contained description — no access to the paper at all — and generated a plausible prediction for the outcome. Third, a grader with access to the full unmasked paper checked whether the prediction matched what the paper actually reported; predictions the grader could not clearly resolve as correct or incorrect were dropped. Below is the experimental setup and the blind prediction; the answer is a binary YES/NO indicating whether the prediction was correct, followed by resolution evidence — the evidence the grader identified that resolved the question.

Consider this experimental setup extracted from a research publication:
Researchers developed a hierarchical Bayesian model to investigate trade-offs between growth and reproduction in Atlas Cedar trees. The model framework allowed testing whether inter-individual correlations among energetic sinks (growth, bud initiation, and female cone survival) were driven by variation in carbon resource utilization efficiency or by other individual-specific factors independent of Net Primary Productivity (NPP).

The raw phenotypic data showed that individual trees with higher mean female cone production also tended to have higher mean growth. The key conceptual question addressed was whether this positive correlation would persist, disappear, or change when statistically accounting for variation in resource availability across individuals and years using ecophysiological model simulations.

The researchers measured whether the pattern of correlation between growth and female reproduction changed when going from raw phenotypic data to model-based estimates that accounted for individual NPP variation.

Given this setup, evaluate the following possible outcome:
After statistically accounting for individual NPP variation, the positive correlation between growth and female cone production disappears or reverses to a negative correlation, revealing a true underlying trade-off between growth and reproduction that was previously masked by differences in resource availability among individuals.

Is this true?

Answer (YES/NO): NO